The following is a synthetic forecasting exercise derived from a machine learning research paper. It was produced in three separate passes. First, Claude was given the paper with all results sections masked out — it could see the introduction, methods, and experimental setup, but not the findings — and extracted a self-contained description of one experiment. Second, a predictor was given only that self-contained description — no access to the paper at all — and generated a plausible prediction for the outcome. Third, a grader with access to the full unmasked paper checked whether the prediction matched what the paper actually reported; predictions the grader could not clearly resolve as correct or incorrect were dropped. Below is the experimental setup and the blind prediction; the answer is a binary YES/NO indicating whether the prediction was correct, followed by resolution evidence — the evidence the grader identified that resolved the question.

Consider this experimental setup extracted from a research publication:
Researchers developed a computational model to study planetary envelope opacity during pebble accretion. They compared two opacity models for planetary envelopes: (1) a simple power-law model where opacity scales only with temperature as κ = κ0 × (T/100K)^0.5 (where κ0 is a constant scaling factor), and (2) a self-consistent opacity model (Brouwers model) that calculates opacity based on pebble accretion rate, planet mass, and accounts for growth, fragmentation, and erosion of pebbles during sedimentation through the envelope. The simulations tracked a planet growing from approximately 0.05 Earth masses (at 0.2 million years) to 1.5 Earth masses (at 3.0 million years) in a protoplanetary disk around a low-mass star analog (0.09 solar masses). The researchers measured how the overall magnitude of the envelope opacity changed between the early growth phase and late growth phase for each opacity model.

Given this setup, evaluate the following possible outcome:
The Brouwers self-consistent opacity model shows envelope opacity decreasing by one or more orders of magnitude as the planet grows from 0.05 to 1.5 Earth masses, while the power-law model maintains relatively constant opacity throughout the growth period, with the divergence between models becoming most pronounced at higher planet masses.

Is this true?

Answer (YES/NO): YES